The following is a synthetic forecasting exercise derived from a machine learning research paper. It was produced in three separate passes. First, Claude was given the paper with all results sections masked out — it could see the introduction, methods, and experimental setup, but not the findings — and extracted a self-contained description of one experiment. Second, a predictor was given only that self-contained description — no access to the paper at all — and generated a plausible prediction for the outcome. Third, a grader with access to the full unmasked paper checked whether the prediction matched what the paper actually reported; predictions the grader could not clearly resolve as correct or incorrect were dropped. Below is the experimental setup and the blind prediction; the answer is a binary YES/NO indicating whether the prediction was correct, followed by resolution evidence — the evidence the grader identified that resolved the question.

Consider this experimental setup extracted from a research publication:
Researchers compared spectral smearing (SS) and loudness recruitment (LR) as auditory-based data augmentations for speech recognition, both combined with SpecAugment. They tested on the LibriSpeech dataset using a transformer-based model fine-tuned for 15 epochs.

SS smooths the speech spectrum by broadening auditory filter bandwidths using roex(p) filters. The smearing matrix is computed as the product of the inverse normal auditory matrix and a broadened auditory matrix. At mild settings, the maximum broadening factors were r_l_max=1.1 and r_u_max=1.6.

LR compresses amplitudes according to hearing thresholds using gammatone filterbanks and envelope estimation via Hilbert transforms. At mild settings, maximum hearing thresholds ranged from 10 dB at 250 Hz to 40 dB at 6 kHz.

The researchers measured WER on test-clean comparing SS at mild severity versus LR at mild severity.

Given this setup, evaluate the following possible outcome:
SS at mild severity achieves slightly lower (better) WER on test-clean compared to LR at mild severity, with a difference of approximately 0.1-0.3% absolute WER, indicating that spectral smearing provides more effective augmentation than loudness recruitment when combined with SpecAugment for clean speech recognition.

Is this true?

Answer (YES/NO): NO